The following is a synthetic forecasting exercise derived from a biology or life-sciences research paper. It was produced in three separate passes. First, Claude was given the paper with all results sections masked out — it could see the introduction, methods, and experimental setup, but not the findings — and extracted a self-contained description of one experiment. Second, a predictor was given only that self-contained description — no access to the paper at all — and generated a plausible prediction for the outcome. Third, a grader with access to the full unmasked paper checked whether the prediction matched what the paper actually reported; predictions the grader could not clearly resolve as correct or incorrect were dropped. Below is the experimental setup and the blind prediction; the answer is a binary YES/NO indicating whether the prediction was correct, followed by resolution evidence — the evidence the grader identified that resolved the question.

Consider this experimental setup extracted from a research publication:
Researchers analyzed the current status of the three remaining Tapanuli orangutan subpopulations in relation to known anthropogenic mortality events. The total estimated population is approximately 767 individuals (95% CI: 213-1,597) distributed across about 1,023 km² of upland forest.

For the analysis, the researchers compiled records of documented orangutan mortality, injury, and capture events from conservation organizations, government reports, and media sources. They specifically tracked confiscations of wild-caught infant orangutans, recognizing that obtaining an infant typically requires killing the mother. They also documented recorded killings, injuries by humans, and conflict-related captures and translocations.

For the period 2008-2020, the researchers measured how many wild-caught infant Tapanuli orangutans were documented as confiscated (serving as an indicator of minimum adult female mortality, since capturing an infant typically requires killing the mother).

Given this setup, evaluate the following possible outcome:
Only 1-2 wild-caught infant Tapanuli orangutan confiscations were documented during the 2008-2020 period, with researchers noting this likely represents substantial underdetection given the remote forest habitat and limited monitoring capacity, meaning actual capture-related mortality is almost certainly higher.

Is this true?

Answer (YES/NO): NO